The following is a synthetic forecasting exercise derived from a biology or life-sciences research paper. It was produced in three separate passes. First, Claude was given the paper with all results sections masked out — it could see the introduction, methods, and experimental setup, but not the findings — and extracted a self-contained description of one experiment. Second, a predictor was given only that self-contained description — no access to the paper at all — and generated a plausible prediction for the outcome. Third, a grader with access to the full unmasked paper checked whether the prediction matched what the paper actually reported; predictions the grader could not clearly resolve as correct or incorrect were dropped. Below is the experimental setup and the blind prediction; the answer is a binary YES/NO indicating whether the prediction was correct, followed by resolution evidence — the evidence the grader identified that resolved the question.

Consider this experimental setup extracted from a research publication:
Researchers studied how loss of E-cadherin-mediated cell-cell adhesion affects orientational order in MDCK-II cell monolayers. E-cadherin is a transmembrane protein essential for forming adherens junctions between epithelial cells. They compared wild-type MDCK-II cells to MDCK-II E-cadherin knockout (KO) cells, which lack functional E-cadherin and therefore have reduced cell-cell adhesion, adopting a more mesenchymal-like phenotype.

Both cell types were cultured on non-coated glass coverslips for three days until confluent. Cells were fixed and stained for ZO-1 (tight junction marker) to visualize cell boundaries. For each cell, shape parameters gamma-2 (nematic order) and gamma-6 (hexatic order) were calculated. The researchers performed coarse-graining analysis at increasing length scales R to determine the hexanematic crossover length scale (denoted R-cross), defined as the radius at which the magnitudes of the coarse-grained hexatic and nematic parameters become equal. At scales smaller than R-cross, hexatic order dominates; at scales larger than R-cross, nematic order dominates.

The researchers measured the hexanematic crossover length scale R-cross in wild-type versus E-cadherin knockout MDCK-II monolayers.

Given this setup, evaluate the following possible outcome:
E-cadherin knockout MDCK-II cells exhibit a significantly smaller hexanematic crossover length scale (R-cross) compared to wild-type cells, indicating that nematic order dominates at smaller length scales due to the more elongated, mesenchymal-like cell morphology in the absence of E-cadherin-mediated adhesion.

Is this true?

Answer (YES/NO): YES